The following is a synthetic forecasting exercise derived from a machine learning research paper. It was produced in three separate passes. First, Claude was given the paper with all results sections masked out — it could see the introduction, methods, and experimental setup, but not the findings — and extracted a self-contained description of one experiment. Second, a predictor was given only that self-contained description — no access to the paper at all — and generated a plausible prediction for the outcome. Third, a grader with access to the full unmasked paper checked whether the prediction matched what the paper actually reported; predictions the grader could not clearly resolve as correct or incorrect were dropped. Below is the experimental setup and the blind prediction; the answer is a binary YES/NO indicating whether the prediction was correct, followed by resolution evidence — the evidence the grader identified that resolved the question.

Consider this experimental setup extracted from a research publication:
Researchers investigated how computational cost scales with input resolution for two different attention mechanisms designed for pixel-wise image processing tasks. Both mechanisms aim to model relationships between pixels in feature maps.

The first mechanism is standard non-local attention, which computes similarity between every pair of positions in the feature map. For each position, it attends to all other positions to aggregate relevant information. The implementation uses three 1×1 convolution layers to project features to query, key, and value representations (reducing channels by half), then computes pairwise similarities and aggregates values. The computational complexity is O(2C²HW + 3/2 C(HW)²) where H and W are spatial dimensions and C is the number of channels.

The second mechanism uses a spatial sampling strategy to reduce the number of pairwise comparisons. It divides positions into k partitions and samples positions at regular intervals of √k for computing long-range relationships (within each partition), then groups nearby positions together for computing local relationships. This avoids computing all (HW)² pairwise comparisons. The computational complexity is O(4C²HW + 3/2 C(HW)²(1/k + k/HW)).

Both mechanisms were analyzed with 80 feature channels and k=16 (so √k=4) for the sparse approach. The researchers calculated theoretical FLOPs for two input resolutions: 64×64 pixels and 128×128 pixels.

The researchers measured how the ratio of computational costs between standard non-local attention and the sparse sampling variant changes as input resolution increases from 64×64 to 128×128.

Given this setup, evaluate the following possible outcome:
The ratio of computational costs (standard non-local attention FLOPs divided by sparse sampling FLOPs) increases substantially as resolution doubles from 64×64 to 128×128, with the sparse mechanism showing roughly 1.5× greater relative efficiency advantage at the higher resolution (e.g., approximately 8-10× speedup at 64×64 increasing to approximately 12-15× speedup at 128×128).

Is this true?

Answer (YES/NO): NO